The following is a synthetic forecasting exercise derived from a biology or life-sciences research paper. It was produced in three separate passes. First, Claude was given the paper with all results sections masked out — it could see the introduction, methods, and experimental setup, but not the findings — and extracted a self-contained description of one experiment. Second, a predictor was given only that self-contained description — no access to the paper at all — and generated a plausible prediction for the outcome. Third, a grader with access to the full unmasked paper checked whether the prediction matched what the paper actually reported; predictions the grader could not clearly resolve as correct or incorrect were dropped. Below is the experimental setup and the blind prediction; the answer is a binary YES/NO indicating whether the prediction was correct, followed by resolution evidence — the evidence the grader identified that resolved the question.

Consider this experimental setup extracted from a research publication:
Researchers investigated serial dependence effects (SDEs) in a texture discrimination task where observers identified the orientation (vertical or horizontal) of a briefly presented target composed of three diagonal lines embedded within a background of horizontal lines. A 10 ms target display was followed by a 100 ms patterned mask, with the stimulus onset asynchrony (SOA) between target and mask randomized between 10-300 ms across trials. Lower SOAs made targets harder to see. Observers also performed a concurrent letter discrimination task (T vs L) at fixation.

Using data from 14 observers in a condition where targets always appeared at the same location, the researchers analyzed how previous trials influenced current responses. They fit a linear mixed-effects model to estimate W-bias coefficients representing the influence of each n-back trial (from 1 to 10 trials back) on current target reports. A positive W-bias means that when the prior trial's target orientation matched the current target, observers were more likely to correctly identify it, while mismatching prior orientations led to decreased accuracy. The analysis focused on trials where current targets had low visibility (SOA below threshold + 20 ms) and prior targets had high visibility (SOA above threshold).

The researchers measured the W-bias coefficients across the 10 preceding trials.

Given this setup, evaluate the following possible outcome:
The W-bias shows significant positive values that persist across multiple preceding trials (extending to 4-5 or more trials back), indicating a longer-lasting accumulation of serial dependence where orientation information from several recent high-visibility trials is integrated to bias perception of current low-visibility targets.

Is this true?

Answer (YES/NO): YES